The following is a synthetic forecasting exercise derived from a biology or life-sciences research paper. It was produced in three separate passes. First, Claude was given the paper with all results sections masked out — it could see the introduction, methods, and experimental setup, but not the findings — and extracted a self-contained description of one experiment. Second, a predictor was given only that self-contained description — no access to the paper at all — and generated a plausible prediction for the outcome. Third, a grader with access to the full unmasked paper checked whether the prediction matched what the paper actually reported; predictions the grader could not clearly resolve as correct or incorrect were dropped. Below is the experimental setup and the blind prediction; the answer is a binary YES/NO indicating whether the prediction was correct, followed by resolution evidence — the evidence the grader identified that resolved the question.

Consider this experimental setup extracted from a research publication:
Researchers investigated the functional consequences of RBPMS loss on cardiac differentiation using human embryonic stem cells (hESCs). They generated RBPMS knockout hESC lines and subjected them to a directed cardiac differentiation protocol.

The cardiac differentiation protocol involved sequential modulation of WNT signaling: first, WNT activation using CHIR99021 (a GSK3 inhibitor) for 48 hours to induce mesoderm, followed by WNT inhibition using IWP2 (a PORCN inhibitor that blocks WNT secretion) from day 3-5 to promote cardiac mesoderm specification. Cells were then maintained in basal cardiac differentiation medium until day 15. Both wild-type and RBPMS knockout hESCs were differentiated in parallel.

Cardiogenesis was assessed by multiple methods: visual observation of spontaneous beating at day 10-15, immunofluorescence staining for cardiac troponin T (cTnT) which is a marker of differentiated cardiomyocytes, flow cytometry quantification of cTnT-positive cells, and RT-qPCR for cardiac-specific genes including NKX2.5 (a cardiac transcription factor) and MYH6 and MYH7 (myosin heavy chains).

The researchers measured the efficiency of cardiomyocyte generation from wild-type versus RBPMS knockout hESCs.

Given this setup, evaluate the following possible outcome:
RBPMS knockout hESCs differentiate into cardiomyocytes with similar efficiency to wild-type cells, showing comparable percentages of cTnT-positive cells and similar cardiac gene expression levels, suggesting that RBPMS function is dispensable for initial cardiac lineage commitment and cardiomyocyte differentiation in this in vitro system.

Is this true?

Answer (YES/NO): NO